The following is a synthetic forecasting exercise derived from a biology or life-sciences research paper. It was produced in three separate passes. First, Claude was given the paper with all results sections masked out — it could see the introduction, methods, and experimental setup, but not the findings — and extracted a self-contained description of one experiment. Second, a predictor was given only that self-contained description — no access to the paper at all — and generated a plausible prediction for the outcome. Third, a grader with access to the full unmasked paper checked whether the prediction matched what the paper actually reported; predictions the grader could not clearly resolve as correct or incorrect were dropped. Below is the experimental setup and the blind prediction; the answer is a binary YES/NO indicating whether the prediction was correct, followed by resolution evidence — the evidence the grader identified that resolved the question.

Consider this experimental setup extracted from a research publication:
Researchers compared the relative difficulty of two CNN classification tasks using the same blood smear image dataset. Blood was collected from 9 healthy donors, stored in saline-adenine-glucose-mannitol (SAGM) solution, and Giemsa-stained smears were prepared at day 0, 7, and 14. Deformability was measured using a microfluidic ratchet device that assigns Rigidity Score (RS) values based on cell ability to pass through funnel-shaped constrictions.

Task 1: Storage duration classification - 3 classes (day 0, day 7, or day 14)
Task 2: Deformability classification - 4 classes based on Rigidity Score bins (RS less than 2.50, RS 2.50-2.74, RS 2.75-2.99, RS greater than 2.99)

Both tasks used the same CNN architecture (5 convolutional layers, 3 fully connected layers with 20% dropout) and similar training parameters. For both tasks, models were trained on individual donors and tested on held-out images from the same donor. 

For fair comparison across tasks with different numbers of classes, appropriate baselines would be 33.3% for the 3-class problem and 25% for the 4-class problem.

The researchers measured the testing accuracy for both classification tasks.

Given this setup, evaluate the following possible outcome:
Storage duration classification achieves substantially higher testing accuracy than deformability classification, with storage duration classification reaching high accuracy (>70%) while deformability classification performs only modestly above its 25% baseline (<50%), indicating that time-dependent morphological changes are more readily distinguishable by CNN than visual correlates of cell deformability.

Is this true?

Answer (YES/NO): NO